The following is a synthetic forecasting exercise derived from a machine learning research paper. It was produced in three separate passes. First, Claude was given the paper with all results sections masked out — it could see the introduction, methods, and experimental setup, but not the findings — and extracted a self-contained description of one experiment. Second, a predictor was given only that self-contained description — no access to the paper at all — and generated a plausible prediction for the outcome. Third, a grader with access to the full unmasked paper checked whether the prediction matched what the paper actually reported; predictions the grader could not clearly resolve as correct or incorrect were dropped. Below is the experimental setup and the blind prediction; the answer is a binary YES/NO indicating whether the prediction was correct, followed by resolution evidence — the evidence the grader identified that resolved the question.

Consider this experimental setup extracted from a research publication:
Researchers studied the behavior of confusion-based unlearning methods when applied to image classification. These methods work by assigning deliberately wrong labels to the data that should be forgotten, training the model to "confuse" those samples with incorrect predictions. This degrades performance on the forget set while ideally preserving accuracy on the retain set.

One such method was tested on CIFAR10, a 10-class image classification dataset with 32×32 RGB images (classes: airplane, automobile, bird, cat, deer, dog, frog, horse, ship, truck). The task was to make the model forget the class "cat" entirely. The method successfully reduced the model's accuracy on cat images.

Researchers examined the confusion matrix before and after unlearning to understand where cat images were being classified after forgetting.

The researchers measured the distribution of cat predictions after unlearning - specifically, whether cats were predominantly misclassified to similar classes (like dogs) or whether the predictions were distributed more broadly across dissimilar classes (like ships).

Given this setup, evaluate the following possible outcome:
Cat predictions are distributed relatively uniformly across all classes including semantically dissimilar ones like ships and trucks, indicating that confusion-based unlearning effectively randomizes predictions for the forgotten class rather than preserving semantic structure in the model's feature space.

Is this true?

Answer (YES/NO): NO